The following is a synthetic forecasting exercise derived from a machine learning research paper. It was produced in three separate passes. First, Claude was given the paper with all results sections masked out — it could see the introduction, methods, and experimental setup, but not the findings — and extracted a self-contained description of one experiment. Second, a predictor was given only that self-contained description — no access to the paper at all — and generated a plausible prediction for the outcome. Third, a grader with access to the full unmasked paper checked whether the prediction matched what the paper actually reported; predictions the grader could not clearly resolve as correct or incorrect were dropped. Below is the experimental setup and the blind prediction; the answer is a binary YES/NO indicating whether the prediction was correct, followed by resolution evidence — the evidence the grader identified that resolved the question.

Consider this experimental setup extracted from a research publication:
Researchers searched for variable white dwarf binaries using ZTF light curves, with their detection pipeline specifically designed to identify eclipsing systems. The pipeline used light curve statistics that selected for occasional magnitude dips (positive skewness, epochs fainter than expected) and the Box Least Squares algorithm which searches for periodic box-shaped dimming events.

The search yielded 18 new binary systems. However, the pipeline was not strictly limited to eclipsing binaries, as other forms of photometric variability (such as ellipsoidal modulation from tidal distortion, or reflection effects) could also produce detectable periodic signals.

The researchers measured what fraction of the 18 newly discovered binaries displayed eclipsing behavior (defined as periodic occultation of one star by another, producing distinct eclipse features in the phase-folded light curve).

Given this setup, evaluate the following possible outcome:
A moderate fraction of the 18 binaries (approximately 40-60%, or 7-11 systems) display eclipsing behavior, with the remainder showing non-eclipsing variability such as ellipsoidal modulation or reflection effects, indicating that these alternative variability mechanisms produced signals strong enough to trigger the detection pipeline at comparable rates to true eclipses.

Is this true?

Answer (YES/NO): NO